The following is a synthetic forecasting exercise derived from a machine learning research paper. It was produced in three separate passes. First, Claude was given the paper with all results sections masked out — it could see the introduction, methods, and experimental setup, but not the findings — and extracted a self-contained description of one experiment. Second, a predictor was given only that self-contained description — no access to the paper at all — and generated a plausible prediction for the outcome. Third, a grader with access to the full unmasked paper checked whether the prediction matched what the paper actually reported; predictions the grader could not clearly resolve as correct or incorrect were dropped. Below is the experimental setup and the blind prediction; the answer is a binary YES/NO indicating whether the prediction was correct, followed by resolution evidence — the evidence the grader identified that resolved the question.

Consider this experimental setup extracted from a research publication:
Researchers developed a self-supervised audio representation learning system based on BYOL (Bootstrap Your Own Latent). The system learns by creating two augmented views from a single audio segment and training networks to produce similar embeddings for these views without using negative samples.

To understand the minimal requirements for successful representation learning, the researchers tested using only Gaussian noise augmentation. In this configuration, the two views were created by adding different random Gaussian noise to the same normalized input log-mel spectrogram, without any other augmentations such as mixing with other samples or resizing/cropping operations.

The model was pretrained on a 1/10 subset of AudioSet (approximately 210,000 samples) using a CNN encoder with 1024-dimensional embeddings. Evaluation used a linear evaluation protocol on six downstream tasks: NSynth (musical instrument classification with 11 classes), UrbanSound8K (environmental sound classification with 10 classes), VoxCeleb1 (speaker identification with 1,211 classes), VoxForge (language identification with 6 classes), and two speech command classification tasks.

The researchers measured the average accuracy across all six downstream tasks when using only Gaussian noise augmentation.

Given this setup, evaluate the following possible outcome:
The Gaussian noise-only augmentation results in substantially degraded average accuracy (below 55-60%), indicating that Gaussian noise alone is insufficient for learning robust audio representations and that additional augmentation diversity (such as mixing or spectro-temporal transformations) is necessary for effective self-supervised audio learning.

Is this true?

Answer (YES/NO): YES